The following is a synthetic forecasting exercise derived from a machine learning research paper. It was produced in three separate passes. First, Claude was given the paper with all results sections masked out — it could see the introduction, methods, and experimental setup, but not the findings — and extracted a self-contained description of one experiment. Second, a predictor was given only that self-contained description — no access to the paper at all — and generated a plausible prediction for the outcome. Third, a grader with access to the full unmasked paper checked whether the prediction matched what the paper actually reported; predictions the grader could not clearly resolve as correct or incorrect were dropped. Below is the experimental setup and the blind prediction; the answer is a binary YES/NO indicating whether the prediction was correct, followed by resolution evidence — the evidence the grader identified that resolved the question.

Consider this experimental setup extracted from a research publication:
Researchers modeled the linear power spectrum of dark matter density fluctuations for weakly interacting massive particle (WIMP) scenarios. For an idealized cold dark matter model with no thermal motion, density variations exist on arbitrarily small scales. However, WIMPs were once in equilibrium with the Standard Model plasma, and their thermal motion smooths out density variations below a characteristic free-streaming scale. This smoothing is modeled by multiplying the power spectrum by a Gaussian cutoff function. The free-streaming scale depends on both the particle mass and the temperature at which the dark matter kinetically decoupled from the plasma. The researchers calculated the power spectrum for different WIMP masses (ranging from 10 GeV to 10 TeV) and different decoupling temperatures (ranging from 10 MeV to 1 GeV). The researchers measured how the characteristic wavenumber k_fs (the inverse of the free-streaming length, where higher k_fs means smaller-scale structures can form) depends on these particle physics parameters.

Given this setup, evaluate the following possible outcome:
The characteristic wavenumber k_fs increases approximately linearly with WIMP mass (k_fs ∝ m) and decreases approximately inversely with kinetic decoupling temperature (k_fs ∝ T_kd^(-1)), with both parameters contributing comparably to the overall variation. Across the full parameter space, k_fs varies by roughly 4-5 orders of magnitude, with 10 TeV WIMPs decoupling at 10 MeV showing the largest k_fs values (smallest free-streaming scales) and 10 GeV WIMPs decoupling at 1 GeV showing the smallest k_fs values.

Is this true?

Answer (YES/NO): NO